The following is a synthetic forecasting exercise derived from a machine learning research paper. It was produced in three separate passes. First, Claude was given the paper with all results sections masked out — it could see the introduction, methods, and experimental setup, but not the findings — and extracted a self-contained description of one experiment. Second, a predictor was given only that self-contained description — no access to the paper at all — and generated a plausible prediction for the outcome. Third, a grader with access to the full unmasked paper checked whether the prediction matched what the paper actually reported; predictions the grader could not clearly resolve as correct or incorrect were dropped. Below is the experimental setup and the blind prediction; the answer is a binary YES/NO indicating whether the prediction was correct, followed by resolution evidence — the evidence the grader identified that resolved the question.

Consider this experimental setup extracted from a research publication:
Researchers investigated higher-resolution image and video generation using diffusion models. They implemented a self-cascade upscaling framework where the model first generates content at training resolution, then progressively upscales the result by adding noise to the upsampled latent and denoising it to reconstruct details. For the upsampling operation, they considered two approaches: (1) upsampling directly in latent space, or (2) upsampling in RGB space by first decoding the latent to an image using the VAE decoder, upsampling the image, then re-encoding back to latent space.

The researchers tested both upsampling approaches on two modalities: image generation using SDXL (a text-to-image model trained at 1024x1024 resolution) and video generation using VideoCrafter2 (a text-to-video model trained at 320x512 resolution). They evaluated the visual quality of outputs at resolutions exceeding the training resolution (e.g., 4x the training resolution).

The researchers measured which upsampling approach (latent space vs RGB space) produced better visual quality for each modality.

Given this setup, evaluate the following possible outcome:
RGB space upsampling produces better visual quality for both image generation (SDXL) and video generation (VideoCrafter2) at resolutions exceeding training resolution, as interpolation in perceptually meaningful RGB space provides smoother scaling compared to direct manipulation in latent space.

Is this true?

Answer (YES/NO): NO